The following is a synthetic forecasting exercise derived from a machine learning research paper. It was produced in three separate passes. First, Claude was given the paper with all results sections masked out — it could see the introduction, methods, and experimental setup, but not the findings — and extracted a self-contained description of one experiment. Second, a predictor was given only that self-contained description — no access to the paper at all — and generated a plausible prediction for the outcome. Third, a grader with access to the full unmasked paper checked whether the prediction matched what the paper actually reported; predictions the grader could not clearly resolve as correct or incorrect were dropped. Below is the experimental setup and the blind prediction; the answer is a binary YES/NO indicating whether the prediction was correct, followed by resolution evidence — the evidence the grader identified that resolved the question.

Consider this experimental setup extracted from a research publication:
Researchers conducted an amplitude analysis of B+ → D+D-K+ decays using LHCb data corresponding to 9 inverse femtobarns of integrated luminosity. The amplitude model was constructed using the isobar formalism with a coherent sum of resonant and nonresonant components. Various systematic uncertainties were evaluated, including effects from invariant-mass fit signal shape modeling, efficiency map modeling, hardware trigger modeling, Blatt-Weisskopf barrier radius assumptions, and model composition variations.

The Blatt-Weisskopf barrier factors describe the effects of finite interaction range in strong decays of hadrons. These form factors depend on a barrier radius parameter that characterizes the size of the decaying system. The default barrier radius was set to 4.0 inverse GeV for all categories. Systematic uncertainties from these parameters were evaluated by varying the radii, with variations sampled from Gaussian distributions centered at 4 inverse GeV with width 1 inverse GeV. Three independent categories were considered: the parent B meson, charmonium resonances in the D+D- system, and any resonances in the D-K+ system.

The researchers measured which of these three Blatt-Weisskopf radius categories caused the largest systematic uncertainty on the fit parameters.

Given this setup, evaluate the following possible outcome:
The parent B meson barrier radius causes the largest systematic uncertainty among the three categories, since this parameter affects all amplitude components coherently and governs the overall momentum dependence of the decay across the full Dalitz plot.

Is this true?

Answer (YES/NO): NO